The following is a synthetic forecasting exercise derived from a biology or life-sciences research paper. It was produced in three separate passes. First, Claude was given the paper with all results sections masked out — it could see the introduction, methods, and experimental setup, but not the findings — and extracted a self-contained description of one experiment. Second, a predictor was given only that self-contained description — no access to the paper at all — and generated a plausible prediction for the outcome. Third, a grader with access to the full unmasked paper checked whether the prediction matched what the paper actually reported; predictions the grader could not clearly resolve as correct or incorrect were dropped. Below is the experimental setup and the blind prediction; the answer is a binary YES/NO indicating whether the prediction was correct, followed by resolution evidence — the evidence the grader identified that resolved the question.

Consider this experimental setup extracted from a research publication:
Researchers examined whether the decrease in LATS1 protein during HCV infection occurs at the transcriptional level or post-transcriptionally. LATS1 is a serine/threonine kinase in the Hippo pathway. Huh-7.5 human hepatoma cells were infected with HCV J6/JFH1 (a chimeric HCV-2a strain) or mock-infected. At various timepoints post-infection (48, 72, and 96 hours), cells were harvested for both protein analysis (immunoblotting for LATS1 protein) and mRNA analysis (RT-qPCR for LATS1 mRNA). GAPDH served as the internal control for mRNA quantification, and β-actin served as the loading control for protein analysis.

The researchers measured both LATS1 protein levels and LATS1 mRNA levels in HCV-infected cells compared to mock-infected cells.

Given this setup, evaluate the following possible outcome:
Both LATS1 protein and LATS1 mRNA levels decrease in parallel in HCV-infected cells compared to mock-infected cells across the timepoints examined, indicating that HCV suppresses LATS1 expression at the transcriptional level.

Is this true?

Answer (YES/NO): NO